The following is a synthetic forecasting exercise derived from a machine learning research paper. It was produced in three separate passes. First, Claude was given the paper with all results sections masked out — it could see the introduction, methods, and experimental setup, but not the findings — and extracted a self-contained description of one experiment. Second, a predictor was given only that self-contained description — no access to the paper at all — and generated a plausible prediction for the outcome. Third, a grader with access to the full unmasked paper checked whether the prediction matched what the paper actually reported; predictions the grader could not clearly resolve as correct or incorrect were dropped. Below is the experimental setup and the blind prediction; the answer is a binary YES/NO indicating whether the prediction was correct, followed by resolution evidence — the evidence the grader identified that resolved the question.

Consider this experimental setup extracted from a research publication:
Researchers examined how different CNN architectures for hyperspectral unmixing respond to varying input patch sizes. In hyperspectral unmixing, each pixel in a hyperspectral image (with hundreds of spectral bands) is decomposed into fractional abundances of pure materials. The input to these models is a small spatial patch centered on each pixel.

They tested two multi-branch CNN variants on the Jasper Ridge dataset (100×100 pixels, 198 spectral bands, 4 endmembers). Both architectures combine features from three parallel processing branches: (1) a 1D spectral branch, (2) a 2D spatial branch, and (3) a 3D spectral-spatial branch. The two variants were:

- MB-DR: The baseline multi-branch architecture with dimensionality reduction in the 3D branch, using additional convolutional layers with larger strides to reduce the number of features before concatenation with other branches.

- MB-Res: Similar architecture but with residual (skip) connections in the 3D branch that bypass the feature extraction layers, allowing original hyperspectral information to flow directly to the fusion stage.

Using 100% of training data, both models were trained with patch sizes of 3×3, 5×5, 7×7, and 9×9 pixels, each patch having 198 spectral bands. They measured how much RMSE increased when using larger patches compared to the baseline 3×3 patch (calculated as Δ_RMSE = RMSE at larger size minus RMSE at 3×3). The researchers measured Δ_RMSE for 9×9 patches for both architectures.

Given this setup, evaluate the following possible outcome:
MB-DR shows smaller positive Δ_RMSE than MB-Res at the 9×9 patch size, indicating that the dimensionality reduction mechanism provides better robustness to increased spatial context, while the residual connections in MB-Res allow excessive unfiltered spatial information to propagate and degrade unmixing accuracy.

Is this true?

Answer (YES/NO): YES